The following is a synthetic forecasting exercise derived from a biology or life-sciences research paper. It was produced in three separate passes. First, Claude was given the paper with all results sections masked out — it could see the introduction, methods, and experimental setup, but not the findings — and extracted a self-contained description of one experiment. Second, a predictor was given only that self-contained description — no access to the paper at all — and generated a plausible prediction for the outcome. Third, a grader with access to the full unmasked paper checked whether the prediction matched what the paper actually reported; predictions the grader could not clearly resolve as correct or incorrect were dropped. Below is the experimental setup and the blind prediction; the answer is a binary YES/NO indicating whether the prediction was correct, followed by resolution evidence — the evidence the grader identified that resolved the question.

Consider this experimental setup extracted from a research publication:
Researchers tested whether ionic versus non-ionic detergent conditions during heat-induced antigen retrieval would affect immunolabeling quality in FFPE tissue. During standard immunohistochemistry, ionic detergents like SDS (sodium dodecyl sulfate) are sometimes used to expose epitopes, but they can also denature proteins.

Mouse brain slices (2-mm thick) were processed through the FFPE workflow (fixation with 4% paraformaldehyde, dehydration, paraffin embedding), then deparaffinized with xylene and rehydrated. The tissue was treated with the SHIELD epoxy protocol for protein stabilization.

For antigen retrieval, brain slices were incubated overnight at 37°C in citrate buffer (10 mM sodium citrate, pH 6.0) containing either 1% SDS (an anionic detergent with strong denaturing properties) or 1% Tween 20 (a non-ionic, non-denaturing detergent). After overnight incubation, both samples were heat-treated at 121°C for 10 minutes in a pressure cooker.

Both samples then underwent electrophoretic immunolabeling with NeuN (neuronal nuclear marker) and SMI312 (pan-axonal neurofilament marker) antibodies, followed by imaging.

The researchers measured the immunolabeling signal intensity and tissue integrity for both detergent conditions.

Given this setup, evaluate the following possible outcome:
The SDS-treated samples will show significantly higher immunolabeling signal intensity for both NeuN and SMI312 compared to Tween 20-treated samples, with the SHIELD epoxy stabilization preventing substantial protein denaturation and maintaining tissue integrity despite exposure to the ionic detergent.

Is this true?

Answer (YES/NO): NO